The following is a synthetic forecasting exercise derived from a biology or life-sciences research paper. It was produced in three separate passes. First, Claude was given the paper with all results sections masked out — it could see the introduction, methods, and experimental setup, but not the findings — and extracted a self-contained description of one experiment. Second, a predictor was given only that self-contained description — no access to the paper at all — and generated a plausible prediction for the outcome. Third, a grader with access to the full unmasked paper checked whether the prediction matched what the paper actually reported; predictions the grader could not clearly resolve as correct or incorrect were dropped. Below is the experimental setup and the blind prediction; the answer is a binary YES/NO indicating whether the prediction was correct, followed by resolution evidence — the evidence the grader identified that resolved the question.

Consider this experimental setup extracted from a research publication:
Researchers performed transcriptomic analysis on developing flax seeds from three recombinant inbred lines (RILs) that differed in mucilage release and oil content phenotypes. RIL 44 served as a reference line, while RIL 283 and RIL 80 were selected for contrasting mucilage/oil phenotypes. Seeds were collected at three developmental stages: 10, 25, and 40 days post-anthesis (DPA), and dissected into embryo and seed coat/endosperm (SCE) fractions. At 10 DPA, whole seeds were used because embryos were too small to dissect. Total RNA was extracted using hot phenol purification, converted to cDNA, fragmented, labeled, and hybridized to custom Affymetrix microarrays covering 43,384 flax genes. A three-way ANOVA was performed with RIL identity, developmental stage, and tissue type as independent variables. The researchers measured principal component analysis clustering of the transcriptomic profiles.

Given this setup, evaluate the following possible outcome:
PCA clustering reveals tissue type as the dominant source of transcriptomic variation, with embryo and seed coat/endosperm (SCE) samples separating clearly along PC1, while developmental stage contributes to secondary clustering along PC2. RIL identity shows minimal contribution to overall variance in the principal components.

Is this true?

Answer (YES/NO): NO